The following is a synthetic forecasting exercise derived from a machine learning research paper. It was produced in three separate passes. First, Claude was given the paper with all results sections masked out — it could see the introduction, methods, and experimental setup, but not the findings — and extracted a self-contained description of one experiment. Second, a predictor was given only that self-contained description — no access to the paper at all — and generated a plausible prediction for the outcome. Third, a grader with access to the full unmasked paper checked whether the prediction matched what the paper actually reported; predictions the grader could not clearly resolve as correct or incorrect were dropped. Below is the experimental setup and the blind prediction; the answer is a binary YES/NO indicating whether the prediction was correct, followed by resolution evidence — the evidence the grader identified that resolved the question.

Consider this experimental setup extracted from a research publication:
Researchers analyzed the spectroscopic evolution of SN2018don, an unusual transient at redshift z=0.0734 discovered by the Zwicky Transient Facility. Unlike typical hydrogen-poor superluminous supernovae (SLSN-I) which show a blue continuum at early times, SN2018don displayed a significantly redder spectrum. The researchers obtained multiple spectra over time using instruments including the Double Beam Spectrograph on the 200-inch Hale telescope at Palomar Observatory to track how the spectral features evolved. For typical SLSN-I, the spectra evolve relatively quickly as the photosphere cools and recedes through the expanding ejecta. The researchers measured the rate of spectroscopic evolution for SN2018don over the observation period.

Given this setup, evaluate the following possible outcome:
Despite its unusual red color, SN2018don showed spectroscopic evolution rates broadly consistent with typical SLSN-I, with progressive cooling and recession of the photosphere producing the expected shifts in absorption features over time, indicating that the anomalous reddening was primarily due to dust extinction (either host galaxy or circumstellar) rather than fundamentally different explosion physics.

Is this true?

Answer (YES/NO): NO